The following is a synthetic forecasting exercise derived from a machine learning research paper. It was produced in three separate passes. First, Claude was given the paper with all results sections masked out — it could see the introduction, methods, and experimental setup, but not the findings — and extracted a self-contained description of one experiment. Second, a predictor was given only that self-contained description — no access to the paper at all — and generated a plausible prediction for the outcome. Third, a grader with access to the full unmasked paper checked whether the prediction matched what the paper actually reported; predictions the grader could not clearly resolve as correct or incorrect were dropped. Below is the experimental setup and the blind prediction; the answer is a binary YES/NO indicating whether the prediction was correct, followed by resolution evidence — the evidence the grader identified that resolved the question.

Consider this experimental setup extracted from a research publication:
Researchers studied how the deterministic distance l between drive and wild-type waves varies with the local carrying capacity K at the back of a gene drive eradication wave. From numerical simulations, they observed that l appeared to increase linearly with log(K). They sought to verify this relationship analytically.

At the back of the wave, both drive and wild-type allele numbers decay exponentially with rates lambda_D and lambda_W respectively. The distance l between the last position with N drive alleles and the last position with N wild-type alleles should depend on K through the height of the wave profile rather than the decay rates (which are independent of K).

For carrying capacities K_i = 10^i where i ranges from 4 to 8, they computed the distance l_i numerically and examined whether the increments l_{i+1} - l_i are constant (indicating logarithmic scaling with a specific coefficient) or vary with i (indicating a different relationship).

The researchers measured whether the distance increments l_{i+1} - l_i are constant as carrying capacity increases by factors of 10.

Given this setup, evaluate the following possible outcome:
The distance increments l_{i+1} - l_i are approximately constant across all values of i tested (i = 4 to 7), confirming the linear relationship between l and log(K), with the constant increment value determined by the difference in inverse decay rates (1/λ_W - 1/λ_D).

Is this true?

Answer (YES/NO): YES